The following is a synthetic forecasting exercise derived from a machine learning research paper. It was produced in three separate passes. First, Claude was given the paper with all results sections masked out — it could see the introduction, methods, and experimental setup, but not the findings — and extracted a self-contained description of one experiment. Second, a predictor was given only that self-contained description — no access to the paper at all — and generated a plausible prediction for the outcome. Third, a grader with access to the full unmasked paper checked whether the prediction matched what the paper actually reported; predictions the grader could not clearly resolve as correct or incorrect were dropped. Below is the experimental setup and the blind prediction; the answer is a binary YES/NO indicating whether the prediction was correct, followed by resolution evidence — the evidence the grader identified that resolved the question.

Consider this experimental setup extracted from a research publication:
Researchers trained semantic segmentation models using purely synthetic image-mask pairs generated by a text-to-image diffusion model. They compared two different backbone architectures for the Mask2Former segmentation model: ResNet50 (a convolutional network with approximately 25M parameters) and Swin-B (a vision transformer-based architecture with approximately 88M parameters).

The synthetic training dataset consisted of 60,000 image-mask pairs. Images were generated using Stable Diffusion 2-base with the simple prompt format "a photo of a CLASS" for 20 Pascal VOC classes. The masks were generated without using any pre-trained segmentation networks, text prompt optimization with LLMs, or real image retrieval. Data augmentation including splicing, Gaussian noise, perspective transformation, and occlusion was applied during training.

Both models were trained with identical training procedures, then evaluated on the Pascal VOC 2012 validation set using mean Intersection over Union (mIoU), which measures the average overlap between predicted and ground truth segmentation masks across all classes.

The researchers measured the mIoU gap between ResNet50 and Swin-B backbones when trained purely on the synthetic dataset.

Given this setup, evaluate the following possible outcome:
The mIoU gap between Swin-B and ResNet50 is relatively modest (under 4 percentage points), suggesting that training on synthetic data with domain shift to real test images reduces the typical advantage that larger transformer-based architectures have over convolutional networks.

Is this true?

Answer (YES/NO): NO